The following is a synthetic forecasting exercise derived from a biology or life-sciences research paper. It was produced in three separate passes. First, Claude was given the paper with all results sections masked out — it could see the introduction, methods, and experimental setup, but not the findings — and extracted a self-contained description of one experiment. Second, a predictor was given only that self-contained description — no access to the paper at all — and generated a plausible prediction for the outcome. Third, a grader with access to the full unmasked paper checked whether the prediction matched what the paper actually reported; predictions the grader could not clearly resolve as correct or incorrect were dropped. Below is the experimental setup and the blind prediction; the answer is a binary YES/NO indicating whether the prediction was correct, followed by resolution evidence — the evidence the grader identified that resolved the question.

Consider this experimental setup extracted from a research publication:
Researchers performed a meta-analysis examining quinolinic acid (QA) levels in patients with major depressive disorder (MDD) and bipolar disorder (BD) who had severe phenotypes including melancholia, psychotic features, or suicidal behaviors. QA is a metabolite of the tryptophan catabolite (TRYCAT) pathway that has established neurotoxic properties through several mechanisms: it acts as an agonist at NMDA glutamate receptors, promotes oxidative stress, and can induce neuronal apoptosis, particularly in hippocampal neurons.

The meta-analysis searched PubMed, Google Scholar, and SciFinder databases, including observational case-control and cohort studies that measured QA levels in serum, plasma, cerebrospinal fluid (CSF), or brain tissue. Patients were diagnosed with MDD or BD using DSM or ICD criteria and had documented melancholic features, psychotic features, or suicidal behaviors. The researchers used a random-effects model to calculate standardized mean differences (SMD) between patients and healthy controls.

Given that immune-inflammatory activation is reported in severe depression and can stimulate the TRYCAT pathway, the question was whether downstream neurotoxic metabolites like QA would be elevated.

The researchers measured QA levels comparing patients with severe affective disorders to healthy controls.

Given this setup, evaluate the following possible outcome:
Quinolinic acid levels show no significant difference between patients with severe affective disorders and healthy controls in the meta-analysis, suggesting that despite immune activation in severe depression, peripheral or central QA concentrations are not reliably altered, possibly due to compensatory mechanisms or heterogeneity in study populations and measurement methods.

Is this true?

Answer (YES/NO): NO